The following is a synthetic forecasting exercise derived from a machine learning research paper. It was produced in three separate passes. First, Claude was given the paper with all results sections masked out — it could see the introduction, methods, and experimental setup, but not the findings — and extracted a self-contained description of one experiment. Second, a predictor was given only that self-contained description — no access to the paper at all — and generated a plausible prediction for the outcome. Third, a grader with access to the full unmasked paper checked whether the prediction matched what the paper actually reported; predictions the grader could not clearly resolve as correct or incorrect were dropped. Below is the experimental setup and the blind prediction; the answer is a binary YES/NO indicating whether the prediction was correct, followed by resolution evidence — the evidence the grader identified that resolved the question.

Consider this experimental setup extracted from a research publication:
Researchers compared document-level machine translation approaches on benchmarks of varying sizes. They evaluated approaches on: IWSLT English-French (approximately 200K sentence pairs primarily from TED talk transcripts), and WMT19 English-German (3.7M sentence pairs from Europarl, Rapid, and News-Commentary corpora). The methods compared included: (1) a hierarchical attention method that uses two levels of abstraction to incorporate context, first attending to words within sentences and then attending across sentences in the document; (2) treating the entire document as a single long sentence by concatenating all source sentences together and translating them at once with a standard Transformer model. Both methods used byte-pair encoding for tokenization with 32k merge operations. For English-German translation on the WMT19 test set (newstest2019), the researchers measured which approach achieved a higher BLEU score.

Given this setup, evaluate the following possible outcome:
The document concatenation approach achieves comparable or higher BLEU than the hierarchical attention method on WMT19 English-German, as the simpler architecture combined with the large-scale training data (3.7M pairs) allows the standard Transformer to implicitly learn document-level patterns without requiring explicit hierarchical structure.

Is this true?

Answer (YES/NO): NO